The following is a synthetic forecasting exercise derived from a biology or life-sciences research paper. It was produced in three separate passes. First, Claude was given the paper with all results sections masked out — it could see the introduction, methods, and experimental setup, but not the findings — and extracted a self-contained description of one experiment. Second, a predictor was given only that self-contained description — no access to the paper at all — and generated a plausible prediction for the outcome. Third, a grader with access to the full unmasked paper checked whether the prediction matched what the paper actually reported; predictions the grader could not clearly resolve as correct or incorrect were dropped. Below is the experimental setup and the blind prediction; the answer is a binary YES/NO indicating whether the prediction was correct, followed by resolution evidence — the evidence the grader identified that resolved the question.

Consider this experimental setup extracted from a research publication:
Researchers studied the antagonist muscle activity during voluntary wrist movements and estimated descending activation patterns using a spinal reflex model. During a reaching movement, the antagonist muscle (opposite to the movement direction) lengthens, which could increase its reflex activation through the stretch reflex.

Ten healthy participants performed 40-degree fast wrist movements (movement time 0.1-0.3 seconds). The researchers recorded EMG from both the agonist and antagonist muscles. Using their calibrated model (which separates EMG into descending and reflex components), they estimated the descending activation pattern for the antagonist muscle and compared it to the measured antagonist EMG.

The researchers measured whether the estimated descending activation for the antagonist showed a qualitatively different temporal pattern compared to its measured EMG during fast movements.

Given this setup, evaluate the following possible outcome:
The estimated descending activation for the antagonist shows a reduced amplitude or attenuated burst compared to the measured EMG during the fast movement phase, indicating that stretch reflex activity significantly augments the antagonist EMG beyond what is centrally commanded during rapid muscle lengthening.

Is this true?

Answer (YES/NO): YES